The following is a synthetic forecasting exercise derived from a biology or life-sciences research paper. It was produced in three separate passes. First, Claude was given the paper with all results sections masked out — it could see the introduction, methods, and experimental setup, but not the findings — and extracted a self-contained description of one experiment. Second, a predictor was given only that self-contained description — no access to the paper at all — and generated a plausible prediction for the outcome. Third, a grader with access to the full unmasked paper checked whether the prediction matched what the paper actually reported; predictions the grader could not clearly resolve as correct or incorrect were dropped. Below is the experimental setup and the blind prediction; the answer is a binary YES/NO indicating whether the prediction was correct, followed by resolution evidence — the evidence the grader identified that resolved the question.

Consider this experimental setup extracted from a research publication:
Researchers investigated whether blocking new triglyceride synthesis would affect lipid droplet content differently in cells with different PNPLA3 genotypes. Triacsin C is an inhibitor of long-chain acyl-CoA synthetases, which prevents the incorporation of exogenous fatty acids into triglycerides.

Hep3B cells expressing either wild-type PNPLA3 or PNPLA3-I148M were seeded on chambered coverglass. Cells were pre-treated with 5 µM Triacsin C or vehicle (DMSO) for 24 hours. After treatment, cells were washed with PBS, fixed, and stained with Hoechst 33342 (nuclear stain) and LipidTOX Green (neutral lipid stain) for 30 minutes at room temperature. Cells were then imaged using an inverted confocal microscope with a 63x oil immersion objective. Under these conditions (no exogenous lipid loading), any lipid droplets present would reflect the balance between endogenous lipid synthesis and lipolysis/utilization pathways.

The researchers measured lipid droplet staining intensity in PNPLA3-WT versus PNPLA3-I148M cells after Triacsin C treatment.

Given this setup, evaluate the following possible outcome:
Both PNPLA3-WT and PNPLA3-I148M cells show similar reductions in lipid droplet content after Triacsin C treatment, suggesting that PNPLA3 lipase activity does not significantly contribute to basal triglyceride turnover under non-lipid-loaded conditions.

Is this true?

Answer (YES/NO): YES